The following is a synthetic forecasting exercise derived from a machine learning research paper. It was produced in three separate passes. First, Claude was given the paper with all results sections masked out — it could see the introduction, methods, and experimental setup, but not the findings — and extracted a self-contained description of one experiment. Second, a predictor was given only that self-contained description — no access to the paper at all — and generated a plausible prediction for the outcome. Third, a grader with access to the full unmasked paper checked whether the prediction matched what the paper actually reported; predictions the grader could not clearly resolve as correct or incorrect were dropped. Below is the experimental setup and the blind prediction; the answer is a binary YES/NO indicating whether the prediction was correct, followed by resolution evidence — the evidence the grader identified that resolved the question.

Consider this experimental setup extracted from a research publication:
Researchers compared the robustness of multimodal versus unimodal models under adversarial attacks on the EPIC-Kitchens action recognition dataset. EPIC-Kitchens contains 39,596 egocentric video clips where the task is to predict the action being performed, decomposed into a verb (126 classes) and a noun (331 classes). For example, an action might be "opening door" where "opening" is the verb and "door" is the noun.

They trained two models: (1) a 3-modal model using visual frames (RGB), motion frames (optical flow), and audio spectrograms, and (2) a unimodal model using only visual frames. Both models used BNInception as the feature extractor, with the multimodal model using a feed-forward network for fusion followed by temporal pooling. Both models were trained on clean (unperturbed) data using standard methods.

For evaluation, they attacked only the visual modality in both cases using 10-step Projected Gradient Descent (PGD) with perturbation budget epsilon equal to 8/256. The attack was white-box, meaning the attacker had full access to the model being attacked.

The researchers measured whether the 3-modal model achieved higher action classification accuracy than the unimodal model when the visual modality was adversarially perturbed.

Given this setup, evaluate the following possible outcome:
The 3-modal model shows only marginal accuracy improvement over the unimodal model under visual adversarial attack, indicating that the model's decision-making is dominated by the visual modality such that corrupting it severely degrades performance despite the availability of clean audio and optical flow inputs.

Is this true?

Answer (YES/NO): YES